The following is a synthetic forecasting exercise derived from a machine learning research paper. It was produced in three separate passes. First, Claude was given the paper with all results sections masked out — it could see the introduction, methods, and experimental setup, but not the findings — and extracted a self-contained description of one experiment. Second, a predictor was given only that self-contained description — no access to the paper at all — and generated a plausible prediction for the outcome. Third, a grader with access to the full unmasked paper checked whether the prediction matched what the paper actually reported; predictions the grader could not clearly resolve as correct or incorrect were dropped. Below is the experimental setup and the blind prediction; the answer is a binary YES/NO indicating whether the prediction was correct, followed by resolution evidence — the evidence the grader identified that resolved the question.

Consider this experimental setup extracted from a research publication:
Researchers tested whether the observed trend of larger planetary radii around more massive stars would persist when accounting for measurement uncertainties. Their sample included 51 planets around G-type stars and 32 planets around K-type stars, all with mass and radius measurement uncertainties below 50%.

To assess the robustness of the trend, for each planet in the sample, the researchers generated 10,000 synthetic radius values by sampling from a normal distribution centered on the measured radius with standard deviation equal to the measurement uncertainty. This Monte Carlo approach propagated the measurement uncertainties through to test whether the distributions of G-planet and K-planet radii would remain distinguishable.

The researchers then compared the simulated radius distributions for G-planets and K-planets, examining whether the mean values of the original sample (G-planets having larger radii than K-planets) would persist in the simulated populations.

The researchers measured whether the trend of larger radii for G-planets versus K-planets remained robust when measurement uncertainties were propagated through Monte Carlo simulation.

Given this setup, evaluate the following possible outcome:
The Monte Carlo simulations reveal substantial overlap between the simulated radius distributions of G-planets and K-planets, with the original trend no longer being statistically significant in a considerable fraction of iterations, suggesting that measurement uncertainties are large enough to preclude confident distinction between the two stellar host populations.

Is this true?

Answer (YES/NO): NO